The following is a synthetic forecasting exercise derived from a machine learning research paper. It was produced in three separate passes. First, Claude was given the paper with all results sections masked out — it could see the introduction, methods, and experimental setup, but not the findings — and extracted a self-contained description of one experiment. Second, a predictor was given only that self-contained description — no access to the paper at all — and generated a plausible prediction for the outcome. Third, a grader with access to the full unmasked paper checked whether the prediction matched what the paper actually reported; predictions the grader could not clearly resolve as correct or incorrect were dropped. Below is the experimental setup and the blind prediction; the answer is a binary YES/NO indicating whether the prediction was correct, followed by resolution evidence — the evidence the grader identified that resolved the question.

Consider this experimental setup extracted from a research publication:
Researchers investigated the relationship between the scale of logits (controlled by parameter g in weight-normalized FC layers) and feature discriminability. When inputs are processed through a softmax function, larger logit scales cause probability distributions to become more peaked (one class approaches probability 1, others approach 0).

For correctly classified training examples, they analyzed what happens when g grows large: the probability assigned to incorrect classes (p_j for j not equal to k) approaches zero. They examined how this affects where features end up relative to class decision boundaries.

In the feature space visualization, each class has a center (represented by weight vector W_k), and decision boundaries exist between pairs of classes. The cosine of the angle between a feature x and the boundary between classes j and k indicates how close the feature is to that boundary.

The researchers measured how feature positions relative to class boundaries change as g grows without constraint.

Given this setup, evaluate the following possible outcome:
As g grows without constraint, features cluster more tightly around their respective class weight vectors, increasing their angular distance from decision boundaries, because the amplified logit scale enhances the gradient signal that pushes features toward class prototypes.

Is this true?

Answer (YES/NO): NO